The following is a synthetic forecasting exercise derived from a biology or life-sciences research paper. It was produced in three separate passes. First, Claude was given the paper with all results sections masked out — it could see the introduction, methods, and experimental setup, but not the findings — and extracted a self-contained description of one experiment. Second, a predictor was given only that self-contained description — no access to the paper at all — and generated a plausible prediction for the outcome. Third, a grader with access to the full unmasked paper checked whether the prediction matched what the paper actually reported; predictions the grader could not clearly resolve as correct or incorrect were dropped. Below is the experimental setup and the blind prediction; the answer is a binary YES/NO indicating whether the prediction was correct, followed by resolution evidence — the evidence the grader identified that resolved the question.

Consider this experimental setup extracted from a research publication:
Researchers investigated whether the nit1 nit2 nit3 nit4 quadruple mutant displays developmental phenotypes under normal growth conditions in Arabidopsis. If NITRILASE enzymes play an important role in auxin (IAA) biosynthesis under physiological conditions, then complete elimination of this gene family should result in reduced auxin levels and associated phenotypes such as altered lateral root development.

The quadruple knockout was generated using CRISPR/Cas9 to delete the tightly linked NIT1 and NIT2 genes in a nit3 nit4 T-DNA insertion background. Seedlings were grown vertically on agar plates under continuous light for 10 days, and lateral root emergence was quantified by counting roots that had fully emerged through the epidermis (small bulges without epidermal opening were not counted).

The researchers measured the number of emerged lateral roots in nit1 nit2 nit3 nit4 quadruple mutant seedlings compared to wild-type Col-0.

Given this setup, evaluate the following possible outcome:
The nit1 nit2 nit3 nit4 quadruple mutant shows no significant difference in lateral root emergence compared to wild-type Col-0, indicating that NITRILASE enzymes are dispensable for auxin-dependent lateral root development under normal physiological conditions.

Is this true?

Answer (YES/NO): YES